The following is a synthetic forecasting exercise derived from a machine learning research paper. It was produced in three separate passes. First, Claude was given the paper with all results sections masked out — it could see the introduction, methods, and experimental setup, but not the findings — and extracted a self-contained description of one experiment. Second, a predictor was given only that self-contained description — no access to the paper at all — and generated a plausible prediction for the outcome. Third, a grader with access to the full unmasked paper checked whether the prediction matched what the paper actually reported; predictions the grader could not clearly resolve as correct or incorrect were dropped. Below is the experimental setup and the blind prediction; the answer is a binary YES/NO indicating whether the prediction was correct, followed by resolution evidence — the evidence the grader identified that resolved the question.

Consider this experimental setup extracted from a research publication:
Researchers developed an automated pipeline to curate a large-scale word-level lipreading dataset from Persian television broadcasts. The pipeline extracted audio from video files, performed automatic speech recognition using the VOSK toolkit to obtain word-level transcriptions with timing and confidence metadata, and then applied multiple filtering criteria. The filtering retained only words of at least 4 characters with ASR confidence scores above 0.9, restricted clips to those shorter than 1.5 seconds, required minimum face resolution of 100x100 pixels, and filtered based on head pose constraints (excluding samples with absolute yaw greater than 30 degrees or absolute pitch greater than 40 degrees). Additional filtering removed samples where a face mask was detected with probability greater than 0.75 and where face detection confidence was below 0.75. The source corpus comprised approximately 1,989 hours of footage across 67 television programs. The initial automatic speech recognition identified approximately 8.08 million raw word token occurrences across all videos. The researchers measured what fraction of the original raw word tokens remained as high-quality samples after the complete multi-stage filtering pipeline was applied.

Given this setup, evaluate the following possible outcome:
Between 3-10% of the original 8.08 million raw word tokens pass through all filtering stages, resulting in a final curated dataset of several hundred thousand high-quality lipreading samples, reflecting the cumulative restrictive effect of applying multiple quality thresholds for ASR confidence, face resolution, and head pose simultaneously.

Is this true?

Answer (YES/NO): YES